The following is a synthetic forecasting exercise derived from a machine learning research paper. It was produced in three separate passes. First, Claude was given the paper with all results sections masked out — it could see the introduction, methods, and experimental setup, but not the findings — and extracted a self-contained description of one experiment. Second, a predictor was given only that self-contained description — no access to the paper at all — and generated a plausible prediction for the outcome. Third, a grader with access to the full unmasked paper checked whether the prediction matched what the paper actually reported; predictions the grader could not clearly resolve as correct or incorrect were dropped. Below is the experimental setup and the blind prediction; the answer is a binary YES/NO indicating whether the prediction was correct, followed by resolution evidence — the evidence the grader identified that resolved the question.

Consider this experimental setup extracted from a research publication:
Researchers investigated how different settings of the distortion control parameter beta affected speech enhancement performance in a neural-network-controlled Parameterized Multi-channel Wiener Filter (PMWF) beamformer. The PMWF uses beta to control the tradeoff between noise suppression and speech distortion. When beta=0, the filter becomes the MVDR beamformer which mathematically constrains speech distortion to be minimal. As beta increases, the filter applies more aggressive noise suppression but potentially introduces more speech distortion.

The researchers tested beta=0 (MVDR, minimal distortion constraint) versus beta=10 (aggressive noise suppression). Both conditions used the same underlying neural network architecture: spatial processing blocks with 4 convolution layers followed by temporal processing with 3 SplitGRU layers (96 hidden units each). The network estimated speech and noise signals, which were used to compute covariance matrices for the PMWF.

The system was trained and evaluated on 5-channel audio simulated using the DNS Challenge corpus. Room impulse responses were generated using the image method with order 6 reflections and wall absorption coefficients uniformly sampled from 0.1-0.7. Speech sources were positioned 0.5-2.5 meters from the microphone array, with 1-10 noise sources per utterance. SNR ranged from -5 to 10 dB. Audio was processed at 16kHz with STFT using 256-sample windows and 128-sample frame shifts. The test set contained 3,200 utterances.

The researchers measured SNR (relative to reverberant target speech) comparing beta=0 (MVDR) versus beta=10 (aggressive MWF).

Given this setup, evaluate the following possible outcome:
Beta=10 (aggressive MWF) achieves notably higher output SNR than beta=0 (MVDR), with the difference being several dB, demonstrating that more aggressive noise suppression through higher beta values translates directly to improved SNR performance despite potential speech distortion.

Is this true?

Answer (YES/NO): NO